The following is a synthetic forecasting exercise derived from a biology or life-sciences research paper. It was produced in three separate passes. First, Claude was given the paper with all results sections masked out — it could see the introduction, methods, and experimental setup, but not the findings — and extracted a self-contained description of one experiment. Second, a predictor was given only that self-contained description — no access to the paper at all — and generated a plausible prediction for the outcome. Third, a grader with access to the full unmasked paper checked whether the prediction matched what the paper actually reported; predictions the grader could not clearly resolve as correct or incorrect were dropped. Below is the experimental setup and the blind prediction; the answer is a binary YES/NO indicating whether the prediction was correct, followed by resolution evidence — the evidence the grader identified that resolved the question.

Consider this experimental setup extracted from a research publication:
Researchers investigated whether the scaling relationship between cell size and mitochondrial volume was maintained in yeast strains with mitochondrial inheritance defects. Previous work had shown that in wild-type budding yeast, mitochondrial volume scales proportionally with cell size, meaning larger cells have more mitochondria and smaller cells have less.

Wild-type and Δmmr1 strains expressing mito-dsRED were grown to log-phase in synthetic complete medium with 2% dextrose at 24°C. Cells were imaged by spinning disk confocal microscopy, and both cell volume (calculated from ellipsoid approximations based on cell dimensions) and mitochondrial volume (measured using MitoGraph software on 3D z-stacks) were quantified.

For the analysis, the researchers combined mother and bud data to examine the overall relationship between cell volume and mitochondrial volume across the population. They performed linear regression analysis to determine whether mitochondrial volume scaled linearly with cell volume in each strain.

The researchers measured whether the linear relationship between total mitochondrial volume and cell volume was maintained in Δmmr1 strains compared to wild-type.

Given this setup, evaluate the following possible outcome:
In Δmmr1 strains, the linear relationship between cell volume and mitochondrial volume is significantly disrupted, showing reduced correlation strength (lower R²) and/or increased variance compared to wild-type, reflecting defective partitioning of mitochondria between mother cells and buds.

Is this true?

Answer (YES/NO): NO